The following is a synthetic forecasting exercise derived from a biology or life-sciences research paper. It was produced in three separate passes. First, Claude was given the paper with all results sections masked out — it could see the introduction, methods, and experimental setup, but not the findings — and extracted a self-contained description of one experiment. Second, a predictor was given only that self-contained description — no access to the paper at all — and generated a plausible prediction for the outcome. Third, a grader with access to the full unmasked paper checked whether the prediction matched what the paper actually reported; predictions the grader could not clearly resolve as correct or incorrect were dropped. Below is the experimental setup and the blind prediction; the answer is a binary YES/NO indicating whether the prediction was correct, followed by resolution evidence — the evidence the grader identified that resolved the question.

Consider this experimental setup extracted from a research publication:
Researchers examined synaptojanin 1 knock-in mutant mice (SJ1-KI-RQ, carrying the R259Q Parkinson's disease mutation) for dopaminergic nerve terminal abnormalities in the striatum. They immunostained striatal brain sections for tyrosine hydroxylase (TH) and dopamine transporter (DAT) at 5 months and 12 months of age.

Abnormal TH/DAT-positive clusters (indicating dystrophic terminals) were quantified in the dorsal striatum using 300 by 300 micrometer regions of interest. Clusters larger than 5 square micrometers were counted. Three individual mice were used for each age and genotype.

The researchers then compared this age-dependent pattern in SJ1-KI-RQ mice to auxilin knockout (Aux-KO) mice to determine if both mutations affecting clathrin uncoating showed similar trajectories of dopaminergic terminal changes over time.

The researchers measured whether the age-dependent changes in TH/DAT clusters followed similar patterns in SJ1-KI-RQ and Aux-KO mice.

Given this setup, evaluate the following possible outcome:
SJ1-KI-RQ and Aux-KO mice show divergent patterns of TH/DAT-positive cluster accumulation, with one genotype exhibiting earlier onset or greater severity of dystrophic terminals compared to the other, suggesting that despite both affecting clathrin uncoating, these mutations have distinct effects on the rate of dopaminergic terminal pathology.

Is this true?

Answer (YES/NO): NO